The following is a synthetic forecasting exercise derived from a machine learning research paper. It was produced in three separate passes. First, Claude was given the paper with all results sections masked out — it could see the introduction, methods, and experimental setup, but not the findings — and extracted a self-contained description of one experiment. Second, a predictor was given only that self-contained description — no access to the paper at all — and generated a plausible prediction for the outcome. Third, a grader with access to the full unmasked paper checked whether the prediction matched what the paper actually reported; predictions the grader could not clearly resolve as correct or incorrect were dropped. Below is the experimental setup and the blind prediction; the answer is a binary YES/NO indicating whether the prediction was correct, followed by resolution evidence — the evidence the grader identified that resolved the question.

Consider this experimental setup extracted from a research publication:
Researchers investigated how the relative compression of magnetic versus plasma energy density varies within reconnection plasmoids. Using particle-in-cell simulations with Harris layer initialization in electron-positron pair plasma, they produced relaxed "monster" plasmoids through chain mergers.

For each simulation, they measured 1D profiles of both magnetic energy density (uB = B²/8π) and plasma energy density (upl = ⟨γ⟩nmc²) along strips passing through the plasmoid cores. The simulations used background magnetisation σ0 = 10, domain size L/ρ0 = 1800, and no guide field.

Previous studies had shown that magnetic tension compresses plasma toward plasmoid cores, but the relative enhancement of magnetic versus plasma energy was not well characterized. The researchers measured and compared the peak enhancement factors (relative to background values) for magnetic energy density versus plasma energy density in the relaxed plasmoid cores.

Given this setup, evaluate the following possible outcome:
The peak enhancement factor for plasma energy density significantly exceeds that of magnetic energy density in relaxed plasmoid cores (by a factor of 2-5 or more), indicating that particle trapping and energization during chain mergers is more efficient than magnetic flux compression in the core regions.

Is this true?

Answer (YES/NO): YES